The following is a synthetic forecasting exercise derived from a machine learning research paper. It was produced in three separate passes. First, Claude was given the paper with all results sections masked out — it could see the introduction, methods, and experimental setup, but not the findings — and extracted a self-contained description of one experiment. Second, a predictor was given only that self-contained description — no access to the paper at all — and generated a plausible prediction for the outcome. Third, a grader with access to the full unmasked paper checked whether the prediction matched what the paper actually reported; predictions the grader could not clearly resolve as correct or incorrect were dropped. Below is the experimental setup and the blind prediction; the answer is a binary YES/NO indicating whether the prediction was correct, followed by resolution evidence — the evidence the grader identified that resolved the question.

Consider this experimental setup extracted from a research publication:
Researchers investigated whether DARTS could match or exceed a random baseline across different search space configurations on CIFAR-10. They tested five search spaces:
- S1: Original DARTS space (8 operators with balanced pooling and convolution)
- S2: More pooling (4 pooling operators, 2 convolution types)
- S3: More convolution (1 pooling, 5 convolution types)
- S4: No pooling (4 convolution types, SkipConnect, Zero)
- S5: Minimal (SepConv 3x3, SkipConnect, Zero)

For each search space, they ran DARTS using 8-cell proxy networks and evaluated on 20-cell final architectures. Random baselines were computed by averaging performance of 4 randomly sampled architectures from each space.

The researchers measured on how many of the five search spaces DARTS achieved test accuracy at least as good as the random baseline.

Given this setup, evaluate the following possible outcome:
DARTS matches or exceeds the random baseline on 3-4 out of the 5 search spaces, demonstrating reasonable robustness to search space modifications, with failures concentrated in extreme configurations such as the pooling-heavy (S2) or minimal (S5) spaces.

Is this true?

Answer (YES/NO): NO